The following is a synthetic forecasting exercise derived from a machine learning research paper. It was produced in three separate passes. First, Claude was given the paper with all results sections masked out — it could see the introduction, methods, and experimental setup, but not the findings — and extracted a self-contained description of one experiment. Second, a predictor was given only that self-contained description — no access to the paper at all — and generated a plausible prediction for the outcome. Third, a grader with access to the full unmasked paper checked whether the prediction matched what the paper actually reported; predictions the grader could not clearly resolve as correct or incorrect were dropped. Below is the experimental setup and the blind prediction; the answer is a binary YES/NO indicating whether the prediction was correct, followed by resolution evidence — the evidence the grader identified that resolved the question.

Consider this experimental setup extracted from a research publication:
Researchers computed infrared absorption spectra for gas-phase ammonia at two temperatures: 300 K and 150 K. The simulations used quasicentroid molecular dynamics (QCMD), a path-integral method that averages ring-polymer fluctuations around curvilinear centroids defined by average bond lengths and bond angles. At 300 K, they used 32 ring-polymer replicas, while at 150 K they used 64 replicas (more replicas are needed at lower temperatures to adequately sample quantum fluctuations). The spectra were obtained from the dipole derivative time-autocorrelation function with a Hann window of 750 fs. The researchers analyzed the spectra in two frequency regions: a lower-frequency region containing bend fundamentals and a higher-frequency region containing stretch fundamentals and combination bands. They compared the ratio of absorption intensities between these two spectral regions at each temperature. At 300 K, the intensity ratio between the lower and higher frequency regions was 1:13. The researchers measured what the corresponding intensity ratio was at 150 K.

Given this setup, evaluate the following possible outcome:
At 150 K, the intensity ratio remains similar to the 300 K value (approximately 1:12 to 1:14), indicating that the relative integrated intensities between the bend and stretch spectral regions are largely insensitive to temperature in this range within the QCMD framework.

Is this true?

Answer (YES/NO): NO